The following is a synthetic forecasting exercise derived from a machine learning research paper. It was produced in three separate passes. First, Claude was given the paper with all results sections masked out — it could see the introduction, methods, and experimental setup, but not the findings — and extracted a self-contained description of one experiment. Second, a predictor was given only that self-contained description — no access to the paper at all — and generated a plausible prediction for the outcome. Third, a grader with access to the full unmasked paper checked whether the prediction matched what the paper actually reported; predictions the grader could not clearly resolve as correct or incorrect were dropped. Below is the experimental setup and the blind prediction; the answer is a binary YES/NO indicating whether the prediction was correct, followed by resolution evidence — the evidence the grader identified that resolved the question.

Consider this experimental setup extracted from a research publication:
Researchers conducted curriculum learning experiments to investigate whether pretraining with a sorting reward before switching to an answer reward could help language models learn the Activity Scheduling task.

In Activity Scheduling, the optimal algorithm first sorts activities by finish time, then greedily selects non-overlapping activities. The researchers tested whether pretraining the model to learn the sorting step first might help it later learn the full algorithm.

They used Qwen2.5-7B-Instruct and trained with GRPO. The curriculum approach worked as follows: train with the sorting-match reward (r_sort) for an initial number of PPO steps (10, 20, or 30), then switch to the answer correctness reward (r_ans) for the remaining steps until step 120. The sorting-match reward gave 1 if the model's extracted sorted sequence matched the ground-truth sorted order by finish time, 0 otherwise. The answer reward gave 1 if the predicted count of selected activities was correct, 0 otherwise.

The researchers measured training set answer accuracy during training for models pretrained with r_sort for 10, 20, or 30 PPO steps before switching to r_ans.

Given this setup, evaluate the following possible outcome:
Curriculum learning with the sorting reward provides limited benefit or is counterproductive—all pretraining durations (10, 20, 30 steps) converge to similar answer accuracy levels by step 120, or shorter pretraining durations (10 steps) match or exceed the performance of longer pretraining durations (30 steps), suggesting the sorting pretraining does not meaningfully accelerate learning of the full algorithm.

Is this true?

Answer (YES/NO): YES